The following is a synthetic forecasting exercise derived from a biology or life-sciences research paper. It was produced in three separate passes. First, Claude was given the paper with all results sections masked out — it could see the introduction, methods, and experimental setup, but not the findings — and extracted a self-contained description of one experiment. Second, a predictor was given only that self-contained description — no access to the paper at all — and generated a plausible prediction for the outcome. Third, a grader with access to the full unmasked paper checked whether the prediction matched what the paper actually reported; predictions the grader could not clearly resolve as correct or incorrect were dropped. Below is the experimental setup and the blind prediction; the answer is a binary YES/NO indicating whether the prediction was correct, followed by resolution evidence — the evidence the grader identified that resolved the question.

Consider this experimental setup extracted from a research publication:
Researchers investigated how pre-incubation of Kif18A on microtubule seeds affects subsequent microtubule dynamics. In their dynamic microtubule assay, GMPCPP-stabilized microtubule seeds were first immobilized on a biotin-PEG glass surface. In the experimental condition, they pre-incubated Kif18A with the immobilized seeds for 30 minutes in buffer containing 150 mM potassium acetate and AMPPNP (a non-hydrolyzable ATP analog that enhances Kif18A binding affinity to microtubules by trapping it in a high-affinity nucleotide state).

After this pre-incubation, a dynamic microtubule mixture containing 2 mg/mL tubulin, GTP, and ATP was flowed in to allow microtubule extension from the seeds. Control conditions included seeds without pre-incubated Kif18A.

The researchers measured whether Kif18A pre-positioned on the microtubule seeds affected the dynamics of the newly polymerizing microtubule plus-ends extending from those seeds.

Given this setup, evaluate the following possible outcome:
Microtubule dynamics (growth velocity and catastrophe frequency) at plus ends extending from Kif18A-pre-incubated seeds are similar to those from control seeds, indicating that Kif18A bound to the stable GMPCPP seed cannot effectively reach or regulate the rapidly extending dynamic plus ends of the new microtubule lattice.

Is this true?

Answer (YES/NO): NO